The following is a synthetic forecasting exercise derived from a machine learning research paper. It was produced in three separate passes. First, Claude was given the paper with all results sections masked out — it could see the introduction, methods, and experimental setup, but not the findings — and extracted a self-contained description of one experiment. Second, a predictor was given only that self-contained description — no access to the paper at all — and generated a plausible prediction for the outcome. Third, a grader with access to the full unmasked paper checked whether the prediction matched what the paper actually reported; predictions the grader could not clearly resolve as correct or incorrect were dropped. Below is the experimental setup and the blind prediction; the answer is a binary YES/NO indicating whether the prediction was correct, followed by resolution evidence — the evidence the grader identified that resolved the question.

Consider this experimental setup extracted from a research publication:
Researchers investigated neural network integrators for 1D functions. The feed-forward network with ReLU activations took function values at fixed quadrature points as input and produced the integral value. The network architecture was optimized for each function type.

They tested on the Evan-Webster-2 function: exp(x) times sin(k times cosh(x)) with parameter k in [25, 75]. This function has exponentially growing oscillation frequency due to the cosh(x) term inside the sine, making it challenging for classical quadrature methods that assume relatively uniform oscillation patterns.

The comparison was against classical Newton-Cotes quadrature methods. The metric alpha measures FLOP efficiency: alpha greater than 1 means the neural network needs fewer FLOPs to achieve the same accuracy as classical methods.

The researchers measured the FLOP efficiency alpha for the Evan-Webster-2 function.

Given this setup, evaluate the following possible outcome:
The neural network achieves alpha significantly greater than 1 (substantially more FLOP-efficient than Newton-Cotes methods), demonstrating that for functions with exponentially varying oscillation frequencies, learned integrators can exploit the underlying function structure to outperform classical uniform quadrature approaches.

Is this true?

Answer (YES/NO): YES